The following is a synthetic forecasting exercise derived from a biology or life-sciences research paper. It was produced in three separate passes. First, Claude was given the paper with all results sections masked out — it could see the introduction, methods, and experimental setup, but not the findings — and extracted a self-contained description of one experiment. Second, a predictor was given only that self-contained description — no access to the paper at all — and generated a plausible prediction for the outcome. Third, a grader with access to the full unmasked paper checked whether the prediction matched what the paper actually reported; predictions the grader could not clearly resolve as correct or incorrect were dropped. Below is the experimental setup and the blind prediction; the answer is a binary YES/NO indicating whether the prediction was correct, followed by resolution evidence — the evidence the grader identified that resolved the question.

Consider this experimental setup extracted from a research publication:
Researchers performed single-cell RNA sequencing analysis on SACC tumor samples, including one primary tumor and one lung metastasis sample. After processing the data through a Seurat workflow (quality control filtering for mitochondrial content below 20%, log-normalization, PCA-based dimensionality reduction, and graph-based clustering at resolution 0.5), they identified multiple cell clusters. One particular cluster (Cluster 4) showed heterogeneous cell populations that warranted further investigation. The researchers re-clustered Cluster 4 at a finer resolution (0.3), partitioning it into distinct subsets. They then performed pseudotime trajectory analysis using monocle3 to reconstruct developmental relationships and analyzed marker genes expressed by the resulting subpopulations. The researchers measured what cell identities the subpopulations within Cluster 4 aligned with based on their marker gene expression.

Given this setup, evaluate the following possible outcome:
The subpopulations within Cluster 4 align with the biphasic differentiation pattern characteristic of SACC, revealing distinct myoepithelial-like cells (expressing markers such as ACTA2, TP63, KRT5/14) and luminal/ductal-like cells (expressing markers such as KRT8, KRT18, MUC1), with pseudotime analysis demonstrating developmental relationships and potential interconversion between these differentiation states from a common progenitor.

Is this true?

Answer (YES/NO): NO